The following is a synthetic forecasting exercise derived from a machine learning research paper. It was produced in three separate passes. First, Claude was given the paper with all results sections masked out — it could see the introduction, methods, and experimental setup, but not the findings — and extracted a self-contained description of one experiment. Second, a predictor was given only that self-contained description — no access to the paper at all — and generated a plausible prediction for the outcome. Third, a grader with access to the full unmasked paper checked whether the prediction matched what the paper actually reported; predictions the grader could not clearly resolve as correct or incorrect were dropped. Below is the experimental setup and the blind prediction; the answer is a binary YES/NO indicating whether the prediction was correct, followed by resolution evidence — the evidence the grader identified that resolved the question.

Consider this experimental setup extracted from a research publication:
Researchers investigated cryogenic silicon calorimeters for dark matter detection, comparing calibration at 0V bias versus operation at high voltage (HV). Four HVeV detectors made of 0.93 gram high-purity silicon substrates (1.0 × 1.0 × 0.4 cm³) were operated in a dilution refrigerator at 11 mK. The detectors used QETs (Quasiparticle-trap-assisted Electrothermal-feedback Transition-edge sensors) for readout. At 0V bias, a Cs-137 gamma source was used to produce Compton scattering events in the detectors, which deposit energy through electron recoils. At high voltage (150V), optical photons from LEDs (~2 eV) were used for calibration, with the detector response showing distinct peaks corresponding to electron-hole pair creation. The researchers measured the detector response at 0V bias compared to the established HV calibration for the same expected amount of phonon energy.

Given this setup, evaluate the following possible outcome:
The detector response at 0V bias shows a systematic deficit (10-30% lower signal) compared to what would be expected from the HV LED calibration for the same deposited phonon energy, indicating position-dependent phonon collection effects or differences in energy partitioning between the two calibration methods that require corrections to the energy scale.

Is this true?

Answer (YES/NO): YES